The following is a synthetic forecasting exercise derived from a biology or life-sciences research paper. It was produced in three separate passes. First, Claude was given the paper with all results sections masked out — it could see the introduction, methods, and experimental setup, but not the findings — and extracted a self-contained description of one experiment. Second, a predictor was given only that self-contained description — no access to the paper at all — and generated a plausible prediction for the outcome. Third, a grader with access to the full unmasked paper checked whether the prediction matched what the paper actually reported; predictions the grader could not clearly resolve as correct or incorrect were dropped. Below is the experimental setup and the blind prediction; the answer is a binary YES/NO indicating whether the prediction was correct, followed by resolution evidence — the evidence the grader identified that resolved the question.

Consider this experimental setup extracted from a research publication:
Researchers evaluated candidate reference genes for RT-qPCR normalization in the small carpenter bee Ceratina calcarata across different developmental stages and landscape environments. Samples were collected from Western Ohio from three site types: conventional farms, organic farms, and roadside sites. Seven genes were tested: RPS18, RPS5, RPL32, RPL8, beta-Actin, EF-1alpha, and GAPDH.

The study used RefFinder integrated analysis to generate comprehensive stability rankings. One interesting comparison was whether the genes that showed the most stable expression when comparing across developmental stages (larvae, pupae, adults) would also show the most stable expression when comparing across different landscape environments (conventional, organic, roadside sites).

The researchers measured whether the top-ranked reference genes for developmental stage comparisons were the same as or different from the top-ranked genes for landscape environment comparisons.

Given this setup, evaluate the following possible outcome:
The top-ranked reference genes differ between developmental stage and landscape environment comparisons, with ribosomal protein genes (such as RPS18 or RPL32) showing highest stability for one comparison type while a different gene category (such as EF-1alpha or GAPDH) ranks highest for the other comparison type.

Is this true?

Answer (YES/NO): NO